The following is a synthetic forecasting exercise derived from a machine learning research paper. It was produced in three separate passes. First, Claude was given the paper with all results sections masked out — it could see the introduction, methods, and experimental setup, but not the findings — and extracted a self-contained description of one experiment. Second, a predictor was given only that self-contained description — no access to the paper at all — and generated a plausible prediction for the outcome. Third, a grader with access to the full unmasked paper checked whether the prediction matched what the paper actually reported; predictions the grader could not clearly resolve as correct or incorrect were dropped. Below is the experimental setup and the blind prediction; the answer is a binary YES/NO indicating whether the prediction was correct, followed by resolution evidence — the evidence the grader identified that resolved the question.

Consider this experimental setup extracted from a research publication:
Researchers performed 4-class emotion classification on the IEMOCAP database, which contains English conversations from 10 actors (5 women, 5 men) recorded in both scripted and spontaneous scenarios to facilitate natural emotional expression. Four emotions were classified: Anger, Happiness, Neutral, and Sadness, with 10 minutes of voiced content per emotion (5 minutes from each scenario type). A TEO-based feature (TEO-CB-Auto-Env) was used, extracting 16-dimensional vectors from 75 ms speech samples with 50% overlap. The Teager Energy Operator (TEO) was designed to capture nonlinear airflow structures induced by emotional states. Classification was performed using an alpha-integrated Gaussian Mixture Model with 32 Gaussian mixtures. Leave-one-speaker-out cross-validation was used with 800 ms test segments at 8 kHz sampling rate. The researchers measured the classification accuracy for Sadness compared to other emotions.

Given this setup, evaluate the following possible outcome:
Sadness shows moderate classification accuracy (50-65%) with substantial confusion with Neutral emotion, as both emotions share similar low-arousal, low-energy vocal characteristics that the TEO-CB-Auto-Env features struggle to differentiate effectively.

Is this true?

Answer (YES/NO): YES